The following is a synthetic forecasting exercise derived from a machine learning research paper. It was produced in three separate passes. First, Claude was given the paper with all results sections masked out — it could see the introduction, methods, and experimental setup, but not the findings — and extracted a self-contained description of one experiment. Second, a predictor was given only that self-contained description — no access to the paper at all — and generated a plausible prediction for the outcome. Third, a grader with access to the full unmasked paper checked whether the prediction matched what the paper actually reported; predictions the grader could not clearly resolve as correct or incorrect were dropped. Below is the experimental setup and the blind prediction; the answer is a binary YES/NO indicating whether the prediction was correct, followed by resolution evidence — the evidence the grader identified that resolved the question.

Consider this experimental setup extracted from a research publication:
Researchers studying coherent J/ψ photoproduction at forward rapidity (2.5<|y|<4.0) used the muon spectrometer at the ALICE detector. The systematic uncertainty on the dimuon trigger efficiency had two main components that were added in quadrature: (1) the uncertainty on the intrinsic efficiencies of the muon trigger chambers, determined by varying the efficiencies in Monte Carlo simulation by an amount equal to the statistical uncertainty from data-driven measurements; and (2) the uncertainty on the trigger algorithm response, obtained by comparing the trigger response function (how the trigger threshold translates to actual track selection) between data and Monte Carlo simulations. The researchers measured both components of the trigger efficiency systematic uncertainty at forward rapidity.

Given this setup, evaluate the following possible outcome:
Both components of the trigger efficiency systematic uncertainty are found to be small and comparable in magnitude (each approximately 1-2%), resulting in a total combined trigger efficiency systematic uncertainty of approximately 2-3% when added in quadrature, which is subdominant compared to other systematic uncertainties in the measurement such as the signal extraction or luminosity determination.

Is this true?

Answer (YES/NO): NO